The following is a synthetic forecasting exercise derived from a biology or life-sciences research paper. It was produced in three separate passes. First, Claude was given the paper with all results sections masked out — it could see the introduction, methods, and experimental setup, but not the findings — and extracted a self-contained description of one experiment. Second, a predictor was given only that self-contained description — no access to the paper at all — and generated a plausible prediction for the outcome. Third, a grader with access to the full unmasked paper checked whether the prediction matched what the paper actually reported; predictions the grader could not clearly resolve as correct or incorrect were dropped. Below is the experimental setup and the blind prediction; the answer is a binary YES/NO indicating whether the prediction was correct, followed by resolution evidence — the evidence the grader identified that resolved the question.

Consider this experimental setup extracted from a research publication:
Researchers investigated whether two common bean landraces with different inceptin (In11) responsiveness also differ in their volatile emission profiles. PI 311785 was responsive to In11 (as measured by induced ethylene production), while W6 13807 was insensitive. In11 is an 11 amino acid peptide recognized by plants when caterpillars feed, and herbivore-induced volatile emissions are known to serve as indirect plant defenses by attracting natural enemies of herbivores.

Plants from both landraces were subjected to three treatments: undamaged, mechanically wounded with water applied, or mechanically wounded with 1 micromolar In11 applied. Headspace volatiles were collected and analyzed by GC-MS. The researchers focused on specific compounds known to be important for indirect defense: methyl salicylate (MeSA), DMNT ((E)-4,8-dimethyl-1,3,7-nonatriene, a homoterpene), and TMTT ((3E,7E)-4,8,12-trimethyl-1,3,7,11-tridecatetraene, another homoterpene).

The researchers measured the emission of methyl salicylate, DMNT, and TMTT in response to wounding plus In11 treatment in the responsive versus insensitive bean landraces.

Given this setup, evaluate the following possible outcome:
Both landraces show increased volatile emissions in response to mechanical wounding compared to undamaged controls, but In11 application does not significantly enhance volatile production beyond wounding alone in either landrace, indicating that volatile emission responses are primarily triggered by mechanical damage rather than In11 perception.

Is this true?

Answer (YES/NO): NO